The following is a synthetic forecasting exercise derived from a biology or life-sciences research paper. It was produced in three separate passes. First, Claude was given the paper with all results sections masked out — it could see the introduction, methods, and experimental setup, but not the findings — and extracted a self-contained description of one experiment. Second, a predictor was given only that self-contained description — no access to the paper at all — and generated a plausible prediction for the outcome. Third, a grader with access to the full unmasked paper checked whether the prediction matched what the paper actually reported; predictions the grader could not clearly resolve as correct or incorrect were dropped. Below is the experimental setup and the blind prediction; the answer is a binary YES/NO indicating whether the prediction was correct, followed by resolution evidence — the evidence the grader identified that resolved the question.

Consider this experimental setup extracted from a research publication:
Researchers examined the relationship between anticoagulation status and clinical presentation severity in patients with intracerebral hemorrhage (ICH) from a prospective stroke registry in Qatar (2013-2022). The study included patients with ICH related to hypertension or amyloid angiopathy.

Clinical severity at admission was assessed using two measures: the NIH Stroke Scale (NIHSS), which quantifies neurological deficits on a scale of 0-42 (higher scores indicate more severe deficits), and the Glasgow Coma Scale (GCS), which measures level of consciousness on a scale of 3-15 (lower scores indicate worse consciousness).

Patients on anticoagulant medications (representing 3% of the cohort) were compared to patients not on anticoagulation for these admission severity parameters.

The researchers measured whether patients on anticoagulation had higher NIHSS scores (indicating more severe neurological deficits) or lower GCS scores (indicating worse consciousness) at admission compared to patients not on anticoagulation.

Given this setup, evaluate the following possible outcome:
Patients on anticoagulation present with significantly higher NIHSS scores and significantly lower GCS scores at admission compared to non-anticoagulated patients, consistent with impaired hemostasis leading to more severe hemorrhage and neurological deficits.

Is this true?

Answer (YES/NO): NO